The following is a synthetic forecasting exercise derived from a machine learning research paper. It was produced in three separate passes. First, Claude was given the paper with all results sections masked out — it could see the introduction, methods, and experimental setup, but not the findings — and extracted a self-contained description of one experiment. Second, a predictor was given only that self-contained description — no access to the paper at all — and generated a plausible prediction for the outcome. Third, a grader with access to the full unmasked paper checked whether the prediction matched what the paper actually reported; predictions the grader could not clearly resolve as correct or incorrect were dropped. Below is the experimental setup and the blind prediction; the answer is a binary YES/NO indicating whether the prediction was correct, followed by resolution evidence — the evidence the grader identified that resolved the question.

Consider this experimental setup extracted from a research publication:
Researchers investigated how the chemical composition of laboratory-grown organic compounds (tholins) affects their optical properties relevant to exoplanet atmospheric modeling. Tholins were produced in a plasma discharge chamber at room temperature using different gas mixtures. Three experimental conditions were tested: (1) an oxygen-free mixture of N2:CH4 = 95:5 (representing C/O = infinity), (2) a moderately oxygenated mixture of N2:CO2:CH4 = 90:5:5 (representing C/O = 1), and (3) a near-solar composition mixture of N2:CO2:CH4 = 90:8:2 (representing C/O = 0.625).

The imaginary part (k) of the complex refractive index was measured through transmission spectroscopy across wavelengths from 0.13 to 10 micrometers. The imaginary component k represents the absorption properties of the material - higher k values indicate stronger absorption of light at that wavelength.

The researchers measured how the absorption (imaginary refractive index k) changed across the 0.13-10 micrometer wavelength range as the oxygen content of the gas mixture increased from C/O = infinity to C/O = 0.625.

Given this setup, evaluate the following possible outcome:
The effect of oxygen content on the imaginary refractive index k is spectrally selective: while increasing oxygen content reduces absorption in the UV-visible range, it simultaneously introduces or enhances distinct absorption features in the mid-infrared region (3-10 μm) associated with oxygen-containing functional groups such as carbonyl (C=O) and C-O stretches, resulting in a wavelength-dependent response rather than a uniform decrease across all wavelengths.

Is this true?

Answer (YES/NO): NO